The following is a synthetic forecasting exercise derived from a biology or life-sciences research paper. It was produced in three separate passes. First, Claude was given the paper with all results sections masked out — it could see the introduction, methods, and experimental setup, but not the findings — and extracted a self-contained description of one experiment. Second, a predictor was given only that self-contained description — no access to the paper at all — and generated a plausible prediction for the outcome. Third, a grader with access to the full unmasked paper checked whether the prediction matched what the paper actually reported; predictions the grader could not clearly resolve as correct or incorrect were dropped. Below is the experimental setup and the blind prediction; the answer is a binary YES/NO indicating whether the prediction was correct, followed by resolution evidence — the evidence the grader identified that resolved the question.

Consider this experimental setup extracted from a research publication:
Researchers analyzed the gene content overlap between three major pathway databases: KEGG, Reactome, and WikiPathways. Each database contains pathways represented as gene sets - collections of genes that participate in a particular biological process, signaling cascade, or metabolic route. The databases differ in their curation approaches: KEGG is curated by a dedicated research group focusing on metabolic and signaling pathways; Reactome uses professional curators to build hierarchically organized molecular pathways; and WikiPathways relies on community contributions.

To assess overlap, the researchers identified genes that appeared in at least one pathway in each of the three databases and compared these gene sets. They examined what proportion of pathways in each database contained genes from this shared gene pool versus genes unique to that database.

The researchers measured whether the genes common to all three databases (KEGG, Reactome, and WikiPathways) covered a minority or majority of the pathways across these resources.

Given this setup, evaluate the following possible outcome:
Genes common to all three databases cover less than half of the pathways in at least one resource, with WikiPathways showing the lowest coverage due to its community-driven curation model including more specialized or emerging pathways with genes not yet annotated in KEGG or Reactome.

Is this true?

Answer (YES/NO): NO